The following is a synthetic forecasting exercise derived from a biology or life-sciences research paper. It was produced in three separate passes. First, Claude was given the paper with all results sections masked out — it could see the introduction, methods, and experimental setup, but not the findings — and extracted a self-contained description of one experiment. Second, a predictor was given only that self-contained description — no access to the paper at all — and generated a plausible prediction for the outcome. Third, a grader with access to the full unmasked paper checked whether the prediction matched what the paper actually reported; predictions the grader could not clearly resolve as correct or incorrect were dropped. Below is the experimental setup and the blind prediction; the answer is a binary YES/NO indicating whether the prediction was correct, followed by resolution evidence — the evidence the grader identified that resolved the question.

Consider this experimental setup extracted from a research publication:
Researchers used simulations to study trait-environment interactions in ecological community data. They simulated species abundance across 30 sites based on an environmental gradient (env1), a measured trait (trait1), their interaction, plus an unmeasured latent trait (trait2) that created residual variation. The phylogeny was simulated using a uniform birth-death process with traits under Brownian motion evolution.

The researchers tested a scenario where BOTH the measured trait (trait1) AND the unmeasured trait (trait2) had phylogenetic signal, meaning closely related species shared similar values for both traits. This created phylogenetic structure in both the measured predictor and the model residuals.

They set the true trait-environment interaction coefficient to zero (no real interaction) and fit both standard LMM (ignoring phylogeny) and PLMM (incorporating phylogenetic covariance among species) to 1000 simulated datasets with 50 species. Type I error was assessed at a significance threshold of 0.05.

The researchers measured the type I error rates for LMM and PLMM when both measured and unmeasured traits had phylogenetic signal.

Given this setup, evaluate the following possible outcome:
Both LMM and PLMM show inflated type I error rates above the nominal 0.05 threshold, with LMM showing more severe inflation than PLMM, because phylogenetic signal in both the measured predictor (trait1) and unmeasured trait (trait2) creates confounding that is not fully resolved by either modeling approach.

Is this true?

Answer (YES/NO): YES